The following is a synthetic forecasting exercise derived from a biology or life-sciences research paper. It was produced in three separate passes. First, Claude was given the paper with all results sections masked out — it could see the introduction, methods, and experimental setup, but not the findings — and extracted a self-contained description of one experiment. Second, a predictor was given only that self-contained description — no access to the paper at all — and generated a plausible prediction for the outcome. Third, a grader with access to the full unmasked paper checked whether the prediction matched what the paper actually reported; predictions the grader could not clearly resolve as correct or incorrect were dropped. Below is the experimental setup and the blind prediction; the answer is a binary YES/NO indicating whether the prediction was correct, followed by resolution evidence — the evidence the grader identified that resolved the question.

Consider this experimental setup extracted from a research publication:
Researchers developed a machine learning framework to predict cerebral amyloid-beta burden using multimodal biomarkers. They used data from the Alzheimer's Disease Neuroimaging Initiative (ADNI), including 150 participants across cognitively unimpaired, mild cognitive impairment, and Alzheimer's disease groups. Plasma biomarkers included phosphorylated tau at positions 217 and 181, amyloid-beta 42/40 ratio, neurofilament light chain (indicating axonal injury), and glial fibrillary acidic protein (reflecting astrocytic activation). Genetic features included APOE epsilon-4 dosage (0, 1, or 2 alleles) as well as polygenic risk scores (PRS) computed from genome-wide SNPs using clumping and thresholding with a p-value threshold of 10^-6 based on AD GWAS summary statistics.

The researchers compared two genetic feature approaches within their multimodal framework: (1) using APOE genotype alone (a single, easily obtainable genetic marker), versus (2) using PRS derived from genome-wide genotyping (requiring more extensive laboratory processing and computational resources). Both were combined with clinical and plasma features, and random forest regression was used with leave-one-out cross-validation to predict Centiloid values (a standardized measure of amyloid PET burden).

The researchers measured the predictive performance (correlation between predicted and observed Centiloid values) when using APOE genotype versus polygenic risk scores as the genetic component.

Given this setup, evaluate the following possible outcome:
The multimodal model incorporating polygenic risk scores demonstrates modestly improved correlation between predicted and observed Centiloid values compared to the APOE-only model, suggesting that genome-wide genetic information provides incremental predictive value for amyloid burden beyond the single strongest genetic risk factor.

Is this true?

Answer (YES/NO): YES